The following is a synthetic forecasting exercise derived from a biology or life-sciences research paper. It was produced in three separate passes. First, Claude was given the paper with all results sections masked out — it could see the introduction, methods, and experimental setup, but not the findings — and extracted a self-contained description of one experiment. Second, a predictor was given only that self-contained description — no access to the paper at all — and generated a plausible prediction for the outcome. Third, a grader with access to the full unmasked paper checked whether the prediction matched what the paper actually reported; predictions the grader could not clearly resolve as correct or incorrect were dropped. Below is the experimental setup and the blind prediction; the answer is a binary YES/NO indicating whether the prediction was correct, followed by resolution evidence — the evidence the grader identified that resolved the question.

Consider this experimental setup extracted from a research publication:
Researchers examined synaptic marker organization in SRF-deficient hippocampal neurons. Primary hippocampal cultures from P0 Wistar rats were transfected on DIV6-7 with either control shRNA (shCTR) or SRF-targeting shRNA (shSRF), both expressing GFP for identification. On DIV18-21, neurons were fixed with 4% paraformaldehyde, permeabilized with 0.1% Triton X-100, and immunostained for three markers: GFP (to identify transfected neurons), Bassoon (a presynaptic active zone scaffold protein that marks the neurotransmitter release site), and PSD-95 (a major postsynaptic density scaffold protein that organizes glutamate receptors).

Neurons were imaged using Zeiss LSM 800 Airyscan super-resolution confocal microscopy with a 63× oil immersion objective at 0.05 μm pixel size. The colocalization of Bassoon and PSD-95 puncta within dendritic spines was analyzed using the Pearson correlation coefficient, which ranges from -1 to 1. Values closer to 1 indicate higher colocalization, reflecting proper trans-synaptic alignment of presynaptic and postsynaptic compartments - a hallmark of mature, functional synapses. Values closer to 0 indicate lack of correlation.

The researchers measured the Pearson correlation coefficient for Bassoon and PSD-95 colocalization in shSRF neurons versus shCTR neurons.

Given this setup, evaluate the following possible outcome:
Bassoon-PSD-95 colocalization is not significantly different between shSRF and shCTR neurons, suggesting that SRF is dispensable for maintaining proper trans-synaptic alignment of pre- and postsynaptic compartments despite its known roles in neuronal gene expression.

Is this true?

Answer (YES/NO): NO